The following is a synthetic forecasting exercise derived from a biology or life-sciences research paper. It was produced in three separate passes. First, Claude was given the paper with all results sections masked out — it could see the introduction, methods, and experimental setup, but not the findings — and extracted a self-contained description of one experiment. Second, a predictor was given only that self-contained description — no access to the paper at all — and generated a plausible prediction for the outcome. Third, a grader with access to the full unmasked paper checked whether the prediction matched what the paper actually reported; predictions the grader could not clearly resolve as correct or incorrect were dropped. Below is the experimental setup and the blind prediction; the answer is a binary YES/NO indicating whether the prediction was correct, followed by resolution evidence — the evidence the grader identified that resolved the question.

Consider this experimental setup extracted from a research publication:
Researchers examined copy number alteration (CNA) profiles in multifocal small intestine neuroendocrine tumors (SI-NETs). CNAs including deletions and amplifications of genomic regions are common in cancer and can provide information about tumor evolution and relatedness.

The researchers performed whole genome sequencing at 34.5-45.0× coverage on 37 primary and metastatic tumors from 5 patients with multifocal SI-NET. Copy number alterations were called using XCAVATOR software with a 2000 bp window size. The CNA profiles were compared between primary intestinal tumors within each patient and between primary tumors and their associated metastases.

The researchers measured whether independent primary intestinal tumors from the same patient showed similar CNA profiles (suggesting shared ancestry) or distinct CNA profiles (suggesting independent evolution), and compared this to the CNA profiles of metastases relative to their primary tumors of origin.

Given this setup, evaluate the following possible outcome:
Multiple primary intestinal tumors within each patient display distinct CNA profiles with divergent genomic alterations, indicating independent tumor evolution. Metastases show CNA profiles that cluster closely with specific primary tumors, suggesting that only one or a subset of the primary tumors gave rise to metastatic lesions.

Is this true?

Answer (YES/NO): YES